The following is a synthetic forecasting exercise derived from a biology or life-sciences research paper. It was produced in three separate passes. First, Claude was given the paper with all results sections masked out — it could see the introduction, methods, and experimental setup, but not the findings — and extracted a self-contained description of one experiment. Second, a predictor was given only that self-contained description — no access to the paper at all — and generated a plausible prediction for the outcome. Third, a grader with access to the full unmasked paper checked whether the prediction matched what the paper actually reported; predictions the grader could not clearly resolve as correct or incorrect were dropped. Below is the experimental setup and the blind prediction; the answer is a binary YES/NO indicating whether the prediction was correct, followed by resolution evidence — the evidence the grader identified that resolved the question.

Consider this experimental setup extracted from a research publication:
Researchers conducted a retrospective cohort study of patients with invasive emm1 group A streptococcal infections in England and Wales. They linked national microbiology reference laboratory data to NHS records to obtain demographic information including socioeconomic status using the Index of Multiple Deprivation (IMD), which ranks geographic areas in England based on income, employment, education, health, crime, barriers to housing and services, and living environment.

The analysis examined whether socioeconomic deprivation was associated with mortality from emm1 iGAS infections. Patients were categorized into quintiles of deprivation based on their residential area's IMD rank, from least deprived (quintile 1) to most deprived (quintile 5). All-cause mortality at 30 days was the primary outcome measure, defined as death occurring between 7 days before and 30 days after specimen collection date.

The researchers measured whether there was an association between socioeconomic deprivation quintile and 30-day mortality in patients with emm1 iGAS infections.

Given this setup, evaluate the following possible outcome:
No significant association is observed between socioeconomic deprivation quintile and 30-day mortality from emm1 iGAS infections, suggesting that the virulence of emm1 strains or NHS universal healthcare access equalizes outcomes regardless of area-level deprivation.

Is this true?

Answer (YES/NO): YES